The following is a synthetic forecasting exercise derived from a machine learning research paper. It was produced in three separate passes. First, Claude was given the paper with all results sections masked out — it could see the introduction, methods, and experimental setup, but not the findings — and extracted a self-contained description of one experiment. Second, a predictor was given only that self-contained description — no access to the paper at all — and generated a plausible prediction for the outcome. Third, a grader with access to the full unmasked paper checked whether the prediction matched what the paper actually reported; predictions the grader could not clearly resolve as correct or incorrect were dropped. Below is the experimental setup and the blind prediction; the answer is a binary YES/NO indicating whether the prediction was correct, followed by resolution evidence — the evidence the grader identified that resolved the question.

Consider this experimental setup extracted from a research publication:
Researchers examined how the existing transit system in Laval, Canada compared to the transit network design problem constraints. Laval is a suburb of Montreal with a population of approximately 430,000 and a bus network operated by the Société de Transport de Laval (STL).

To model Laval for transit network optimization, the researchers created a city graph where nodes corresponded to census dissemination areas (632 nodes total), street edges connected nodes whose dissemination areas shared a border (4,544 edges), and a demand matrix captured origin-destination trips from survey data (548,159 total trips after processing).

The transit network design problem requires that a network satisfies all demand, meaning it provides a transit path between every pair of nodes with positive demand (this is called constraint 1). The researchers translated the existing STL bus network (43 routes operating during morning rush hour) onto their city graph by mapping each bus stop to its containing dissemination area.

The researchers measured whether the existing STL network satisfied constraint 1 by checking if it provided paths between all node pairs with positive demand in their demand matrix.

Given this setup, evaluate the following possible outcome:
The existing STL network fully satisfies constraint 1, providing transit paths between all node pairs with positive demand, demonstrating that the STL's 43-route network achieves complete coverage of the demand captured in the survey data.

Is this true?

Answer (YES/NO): NO